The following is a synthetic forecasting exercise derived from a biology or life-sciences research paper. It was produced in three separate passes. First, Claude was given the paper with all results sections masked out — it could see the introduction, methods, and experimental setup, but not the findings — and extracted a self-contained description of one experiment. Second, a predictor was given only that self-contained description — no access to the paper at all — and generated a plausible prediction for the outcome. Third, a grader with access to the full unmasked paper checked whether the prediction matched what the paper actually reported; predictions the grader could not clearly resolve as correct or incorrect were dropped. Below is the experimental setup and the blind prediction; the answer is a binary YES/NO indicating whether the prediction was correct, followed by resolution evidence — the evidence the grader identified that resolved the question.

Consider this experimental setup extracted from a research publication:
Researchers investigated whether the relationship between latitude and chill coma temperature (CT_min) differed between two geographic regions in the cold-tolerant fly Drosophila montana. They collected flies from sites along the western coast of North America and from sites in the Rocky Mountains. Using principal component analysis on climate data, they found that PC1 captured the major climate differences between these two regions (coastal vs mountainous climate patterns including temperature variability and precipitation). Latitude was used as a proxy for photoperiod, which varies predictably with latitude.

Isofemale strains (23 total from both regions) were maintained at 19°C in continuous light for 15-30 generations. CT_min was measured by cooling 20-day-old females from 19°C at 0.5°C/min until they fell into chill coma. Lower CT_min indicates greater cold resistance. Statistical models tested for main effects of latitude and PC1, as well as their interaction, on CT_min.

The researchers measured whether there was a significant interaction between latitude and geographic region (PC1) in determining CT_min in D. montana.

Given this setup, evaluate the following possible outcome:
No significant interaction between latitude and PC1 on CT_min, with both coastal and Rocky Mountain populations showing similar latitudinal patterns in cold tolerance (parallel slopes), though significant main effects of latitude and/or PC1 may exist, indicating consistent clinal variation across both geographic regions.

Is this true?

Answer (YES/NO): NO